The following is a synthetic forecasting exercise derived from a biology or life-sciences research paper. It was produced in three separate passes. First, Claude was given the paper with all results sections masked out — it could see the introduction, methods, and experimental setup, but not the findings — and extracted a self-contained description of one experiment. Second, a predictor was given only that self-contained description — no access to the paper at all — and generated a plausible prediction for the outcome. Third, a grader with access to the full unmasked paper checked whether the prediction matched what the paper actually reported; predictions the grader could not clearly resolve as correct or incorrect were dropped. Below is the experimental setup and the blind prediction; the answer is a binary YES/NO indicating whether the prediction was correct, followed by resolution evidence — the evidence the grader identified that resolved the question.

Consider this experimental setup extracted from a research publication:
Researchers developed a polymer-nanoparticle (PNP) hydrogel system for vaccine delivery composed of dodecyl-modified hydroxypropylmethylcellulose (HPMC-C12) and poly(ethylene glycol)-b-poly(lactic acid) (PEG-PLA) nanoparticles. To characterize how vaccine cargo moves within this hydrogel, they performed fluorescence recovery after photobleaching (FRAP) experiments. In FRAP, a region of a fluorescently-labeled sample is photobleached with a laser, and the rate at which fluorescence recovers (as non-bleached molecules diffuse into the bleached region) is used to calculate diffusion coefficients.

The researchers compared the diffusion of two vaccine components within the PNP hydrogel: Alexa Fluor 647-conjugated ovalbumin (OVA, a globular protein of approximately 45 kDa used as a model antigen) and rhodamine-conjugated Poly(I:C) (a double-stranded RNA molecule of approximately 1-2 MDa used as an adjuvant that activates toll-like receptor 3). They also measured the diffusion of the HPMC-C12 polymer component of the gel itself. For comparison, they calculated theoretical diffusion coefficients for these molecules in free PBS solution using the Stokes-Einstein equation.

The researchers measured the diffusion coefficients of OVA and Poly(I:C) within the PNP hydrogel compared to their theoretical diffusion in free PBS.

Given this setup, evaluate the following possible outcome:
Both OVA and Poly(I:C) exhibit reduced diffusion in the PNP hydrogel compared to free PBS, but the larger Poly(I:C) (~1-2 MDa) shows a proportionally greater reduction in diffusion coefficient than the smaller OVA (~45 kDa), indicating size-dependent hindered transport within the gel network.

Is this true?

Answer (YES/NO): NO